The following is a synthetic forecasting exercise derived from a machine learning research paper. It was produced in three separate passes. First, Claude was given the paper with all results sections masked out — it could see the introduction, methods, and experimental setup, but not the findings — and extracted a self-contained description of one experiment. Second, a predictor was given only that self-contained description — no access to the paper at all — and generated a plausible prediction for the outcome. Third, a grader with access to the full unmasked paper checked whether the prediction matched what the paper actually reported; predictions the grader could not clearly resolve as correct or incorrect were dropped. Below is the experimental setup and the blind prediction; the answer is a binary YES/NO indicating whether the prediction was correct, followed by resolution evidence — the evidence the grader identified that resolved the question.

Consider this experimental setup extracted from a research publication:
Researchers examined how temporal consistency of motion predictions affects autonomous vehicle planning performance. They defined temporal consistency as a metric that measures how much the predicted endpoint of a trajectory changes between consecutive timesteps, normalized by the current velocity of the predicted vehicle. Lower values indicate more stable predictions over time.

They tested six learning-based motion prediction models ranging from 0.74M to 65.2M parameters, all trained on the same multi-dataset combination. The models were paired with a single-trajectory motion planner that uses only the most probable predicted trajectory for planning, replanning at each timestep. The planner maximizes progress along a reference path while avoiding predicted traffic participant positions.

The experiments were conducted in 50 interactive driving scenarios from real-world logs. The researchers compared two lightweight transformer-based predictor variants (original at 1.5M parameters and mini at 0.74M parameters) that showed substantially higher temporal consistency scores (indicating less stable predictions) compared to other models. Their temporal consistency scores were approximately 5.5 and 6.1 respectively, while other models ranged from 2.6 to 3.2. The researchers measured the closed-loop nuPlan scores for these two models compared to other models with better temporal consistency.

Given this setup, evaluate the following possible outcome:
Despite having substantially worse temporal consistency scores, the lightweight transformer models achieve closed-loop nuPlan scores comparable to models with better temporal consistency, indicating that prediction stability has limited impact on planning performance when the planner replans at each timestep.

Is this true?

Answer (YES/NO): NO